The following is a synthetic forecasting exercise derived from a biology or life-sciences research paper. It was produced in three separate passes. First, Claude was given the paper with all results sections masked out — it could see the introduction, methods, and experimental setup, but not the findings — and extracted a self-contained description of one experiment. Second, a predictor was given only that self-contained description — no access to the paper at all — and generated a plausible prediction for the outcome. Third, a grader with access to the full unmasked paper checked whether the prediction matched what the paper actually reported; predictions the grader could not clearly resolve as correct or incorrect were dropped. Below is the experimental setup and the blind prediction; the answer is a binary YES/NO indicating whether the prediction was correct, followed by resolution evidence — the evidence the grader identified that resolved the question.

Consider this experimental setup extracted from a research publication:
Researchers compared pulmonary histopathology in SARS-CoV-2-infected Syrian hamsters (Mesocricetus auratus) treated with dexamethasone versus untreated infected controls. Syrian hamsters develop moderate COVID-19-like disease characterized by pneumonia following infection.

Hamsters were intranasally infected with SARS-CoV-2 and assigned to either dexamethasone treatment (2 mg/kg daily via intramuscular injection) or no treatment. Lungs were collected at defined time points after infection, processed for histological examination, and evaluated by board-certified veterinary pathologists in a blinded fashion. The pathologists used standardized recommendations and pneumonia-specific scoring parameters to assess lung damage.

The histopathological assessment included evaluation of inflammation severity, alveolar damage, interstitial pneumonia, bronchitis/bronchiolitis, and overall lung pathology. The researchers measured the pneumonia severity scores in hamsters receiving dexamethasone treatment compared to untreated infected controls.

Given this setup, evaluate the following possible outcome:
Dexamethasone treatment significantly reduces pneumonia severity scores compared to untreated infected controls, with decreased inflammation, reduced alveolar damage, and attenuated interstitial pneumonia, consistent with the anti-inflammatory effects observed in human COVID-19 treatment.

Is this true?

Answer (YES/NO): YES